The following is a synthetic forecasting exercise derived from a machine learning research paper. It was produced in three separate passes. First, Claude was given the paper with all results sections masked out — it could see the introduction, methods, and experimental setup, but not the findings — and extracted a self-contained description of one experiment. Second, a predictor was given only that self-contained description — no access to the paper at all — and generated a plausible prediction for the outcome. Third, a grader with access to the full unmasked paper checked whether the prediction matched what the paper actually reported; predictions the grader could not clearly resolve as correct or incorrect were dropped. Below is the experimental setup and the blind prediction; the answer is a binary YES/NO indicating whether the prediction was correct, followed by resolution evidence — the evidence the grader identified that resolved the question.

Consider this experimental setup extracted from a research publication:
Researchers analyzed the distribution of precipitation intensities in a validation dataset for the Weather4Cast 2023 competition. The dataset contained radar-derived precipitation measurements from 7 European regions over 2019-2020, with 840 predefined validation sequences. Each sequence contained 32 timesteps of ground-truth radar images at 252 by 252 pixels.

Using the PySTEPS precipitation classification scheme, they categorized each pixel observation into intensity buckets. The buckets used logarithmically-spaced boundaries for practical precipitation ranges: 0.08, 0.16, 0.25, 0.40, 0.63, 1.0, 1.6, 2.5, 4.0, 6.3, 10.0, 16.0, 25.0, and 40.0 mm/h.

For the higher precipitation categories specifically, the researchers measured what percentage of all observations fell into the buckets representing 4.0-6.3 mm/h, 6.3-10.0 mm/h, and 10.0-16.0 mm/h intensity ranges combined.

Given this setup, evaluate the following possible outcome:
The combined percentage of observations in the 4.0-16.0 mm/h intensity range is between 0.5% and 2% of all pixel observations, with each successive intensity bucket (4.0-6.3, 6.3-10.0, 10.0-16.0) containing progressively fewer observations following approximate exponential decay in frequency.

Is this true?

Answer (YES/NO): NO